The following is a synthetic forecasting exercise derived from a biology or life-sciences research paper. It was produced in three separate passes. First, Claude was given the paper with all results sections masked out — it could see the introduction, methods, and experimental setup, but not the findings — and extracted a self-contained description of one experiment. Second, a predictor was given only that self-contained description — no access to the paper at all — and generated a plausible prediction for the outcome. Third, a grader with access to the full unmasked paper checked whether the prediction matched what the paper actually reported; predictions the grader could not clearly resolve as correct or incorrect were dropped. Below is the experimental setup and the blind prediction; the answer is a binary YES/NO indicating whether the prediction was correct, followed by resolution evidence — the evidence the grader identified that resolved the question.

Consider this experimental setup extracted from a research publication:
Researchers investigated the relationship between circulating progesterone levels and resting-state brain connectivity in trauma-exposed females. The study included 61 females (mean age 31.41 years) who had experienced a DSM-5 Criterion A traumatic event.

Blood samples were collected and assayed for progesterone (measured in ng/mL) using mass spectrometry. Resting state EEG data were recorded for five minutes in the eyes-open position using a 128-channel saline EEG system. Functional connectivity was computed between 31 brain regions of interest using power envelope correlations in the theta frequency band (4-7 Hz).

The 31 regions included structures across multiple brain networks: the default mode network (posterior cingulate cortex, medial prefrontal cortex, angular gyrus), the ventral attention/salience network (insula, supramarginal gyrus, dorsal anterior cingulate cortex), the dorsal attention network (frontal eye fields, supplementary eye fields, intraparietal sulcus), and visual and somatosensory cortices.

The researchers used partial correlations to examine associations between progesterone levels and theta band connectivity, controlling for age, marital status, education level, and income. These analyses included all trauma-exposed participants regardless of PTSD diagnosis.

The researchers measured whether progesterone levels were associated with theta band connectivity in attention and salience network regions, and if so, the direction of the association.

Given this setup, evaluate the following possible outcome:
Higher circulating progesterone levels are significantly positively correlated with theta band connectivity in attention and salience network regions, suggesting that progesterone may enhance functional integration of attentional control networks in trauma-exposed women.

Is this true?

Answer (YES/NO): NO